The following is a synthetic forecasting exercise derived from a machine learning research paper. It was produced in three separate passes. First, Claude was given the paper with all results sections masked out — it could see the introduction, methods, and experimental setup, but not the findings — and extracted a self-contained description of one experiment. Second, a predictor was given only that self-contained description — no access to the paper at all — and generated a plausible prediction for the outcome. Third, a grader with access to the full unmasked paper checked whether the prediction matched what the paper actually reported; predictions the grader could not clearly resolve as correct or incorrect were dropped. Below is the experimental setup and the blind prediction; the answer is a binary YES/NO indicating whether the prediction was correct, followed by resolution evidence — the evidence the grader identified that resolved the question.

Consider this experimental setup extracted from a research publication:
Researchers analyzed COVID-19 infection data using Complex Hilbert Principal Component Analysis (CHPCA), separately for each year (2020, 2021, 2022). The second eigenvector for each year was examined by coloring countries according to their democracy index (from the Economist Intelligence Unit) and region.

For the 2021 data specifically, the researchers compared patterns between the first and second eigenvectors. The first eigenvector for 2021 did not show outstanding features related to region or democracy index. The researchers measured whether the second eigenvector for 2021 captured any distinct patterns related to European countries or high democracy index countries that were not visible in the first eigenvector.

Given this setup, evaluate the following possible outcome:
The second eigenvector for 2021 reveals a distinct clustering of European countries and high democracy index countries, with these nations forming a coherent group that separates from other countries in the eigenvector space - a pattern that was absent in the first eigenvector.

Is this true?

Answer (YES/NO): YES